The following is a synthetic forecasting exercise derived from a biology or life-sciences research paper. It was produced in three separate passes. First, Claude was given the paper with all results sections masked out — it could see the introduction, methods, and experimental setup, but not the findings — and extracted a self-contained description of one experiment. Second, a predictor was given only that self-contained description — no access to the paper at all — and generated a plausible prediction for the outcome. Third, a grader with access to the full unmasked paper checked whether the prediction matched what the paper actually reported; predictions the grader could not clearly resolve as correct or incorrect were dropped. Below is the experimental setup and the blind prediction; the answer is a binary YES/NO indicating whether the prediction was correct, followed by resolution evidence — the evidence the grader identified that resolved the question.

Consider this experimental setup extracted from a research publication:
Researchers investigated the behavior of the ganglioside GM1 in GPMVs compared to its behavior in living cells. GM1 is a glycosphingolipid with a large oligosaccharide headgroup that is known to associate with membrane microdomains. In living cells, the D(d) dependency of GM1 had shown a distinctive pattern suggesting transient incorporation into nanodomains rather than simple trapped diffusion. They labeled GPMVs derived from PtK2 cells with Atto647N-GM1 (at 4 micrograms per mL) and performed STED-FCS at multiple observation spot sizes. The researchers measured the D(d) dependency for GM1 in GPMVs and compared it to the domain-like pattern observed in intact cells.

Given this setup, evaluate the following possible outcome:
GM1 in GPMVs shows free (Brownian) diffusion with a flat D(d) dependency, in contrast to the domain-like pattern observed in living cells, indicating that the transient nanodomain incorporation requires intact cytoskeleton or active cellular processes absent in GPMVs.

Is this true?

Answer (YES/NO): NO